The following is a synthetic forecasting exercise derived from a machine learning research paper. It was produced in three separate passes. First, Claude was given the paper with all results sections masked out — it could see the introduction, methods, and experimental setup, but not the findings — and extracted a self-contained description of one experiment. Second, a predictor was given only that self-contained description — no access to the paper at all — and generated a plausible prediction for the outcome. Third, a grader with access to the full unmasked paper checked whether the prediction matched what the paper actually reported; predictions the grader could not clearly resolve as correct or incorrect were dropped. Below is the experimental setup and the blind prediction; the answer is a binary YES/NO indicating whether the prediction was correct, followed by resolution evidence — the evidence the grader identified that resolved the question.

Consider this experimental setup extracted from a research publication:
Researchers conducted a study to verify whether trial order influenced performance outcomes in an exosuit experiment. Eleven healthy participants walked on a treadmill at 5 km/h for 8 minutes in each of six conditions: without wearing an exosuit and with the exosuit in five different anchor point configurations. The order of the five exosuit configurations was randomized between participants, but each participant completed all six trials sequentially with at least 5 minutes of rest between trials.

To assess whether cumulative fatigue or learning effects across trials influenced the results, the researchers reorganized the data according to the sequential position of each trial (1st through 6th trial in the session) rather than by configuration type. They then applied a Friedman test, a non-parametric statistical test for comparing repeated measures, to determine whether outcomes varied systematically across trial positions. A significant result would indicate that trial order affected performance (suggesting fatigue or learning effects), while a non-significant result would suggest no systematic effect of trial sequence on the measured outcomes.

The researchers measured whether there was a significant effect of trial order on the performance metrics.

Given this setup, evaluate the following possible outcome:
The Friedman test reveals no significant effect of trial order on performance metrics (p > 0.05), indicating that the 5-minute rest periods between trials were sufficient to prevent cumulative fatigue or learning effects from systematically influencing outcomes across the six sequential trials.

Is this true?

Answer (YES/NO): NO